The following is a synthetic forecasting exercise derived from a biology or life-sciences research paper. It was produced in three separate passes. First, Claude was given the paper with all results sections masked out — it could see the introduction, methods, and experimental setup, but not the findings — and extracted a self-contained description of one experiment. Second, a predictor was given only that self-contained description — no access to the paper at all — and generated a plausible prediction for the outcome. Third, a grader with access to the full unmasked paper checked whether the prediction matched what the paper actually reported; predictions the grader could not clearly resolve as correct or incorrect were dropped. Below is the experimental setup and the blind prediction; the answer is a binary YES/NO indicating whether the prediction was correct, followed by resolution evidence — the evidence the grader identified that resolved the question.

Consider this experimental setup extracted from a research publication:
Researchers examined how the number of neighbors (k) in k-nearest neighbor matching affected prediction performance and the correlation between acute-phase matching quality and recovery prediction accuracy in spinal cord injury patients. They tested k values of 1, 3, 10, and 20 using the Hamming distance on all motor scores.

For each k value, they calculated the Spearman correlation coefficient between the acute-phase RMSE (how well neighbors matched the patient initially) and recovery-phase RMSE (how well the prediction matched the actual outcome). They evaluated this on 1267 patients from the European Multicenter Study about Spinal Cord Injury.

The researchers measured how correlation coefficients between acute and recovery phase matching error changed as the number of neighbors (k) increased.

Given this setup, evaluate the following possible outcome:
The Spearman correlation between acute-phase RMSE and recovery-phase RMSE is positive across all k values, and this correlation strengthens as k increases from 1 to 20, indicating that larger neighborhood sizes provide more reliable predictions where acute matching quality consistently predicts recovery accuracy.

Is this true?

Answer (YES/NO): YES